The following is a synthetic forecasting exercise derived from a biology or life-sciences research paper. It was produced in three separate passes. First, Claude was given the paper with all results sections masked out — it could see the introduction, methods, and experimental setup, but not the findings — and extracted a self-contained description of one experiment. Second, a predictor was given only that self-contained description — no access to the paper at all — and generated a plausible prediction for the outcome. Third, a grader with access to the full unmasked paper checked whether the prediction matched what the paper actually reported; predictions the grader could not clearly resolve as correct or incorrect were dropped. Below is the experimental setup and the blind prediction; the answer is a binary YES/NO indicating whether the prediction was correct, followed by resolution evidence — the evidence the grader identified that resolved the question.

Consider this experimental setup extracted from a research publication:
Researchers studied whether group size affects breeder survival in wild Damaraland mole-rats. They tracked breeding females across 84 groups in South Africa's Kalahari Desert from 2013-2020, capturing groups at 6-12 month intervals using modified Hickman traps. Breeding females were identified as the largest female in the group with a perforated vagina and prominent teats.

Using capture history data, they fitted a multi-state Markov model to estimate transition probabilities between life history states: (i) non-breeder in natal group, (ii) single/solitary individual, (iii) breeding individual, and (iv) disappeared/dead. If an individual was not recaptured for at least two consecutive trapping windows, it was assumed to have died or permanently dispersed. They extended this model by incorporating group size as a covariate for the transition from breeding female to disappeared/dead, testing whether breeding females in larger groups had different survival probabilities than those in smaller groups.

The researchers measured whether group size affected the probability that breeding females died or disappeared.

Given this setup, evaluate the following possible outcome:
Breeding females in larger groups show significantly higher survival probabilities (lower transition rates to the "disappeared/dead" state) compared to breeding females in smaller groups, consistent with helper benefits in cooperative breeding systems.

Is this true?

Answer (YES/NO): NO